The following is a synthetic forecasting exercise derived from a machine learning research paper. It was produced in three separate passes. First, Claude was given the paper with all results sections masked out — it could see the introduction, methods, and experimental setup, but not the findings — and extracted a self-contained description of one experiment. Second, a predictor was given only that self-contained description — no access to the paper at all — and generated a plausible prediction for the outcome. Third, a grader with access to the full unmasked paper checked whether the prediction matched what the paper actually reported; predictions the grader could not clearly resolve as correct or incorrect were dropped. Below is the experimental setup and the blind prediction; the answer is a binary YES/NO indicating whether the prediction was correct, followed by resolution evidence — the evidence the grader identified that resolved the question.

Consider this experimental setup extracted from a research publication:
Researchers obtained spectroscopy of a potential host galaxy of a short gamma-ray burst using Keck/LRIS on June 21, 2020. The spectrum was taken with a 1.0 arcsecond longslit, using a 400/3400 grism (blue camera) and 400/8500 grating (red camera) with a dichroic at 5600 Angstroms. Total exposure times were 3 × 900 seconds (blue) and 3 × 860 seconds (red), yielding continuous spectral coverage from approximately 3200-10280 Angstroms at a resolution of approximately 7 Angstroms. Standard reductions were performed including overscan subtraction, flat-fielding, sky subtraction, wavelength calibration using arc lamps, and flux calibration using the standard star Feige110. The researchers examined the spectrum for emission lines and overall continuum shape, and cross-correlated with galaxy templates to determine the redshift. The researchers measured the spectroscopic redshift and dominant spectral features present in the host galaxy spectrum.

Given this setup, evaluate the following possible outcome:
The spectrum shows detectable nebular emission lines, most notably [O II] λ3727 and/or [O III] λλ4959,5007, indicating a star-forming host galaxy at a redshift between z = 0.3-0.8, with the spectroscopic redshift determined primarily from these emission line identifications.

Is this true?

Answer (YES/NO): YES